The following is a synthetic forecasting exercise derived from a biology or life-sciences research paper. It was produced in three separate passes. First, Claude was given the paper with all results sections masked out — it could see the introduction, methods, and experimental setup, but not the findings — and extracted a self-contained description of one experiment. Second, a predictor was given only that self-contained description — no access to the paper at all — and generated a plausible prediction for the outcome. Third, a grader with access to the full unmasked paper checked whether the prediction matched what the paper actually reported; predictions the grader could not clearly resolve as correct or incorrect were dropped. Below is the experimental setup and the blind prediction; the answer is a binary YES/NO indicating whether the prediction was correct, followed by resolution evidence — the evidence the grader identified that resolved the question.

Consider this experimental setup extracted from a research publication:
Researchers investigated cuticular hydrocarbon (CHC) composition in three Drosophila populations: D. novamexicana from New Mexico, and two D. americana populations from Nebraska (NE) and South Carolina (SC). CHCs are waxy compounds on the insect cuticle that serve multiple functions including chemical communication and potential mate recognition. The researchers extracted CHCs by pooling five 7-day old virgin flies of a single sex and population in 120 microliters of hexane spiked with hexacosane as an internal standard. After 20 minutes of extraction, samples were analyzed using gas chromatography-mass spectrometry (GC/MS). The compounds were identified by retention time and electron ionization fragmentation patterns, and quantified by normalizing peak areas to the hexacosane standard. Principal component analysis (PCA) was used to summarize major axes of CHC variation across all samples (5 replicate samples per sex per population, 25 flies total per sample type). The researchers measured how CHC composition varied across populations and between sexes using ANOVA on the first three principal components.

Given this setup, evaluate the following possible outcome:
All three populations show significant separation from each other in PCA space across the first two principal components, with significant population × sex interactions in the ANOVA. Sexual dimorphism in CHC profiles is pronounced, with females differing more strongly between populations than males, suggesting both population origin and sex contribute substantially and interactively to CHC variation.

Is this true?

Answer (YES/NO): NO